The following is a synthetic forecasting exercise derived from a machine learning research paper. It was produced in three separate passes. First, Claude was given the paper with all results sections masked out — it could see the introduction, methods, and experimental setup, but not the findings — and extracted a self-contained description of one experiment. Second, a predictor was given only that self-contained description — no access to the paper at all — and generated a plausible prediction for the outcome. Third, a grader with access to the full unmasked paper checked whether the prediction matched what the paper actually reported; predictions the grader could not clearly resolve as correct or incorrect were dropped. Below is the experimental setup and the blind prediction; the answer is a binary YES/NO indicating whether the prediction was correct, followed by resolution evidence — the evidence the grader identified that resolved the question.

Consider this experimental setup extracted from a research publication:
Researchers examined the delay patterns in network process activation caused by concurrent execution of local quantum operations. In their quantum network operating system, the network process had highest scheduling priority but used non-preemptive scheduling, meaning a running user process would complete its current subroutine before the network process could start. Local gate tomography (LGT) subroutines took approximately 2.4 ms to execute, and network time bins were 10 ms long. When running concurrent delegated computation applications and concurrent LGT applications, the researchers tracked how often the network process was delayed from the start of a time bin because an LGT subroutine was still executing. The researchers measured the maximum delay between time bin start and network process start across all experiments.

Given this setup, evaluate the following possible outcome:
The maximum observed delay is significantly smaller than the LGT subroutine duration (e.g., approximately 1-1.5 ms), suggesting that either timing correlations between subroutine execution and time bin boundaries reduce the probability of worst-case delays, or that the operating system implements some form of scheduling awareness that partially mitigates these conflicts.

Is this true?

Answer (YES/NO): NO